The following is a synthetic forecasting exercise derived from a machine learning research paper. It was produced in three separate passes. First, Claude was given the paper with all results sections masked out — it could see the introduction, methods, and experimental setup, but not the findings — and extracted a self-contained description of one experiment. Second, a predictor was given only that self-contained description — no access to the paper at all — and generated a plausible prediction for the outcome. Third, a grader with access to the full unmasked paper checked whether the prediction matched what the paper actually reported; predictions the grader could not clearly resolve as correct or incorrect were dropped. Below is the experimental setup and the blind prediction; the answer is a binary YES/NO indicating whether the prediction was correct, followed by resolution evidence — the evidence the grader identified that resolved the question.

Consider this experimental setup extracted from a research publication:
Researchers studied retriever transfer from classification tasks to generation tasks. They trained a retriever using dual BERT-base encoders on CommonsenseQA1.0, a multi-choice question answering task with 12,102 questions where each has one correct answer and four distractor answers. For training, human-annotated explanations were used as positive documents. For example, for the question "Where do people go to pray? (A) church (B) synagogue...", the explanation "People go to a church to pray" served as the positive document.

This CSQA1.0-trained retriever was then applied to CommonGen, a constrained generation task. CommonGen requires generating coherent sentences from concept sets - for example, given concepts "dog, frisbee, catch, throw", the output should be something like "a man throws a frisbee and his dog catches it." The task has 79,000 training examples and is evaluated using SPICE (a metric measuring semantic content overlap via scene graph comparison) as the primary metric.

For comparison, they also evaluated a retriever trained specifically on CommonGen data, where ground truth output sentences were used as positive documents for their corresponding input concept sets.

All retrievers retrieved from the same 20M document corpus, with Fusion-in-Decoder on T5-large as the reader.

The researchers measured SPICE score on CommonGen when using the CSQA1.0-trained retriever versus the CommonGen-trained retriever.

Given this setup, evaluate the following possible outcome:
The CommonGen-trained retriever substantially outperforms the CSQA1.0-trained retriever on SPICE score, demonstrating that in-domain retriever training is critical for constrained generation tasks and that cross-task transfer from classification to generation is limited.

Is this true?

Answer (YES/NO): NO